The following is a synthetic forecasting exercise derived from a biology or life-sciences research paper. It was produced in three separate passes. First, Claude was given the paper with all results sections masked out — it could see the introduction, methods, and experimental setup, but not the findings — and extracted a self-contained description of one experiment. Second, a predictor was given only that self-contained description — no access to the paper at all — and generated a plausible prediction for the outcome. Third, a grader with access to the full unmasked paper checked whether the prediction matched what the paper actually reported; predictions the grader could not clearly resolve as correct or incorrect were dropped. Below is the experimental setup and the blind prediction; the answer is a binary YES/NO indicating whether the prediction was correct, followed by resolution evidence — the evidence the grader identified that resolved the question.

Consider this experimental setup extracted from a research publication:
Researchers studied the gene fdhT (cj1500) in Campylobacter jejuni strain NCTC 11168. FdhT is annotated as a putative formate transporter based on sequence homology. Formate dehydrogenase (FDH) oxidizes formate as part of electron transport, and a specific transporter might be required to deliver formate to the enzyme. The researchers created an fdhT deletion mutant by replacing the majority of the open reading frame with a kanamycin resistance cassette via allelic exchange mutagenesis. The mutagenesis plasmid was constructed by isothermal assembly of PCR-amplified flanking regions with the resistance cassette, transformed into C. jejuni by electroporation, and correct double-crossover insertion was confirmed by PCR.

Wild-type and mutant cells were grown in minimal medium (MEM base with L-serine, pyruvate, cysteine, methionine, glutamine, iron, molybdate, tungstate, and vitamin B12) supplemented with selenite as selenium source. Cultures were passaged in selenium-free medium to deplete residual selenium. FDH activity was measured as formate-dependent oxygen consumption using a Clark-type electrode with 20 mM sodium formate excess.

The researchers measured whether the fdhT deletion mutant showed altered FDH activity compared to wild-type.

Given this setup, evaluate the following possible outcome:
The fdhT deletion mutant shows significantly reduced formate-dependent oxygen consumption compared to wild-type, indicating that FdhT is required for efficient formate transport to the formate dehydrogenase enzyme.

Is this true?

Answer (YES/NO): NO